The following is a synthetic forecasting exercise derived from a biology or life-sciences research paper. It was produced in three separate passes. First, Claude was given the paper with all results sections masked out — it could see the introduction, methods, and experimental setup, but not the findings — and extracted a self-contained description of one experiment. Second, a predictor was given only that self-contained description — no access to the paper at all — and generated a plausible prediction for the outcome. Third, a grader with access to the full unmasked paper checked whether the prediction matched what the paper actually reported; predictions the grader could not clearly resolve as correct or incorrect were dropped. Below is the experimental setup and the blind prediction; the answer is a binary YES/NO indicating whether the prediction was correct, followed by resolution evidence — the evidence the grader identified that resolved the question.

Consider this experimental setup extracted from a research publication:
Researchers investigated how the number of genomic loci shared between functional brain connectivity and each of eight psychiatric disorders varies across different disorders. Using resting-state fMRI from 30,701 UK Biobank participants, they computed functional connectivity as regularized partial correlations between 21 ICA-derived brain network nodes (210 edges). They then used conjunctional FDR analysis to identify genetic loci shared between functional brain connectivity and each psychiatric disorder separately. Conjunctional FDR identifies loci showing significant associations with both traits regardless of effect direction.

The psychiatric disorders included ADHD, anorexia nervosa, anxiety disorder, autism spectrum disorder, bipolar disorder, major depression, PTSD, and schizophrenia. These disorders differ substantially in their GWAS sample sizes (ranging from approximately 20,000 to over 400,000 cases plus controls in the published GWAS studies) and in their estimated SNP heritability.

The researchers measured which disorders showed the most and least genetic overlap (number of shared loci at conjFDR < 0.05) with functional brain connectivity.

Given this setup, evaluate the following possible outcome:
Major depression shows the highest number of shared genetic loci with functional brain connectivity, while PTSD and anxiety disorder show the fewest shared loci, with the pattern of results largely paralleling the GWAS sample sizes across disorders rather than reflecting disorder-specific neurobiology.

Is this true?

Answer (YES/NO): NO